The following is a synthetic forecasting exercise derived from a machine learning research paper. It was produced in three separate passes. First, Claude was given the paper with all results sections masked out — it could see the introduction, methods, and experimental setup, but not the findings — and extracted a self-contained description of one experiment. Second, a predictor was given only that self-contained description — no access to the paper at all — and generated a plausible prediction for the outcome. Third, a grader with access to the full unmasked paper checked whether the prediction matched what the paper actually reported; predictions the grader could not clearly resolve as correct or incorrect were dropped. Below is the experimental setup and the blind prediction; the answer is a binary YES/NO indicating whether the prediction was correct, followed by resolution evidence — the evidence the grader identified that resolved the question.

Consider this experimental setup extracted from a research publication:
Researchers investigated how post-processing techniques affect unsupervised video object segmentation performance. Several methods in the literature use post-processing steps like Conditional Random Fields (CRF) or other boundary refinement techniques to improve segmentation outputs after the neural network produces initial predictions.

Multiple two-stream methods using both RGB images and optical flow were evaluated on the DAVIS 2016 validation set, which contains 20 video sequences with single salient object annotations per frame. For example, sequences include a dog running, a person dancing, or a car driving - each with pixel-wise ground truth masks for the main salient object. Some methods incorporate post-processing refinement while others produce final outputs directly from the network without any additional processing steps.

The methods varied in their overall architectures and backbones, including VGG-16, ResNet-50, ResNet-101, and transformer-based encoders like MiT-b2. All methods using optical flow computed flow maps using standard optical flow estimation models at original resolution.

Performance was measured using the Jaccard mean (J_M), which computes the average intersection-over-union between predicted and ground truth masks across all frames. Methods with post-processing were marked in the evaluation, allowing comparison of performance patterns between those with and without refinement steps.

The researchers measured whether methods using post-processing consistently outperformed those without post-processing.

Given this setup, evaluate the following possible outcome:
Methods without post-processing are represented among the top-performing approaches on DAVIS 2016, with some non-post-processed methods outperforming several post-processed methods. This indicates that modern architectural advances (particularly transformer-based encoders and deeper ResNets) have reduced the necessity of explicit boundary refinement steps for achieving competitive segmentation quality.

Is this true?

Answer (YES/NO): YES